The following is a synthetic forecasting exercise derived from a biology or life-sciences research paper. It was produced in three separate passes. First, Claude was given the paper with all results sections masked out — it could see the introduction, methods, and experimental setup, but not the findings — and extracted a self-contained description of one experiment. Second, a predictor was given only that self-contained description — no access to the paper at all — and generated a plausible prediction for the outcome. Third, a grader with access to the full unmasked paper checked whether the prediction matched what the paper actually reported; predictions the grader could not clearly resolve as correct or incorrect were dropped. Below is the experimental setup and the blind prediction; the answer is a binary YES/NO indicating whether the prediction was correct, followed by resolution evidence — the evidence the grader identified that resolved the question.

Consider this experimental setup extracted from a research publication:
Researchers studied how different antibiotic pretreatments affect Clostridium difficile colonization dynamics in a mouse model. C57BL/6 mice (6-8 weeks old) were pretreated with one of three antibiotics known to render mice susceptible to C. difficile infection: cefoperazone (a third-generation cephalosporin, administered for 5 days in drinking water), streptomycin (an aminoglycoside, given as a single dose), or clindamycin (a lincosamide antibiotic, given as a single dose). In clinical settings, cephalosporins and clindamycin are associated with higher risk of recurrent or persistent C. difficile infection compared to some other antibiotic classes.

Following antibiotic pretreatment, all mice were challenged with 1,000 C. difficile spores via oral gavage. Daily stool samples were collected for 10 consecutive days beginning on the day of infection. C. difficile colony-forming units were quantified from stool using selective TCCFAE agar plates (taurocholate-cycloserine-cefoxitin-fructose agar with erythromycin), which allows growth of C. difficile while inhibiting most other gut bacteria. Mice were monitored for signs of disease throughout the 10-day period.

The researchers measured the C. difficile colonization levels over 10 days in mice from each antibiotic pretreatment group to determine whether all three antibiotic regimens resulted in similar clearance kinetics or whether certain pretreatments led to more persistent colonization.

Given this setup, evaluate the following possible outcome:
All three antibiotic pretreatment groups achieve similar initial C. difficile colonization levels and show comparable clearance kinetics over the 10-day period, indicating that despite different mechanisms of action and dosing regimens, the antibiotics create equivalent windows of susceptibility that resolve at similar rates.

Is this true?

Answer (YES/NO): NO